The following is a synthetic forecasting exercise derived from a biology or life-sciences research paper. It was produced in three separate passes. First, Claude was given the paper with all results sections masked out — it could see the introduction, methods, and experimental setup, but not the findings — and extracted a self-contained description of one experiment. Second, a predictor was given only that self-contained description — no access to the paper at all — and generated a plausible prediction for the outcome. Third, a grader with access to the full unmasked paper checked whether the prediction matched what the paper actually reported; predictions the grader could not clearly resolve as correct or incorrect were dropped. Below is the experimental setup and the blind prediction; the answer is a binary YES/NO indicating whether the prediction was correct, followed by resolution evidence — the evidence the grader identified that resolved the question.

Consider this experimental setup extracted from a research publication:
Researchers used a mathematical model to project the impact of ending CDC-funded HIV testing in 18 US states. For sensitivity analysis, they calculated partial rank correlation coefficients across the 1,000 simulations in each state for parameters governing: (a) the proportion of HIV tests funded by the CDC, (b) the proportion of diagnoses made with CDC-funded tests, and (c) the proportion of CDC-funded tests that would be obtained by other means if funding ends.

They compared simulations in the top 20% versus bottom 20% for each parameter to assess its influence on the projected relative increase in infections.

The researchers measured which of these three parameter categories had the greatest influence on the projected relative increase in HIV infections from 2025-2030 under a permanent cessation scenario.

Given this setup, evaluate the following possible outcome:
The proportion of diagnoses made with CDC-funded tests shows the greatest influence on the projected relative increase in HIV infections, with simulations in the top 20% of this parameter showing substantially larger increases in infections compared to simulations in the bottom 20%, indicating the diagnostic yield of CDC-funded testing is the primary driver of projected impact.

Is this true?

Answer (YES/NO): NO